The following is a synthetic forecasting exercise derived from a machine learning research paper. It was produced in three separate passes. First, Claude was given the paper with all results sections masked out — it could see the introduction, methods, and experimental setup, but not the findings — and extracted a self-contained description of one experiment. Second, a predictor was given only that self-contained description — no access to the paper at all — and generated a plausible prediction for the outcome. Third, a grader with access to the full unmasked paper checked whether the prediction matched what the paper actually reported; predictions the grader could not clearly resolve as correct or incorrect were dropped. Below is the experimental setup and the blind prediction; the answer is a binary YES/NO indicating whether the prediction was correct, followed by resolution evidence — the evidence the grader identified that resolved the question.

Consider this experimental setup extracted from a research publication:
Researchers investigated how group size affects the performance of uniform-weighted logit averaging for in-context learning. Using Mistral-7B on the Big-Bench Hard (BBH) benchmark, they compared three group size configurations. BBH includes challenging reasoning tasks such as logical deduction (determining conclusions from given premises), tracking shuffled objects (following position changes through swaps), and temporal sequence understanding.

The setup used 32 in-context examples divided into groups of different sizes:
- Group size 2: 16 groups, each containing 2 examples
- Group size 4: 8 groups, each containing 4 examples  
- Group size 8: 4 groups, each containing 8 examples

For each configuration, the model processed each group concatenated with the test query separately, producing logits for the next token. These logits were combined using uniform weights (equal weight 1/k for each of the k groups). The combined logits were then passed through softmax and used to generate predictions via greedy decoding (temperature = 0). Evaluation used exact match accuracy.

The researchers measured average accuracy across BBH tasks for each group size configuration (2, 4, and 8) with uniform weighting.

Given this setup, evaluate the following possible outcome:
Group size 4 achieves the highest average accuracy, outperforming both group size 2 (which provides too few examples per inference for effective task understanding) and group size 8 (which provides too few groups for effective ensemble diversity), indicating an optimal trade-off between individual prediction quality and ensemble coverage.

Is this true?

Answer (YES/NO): NO